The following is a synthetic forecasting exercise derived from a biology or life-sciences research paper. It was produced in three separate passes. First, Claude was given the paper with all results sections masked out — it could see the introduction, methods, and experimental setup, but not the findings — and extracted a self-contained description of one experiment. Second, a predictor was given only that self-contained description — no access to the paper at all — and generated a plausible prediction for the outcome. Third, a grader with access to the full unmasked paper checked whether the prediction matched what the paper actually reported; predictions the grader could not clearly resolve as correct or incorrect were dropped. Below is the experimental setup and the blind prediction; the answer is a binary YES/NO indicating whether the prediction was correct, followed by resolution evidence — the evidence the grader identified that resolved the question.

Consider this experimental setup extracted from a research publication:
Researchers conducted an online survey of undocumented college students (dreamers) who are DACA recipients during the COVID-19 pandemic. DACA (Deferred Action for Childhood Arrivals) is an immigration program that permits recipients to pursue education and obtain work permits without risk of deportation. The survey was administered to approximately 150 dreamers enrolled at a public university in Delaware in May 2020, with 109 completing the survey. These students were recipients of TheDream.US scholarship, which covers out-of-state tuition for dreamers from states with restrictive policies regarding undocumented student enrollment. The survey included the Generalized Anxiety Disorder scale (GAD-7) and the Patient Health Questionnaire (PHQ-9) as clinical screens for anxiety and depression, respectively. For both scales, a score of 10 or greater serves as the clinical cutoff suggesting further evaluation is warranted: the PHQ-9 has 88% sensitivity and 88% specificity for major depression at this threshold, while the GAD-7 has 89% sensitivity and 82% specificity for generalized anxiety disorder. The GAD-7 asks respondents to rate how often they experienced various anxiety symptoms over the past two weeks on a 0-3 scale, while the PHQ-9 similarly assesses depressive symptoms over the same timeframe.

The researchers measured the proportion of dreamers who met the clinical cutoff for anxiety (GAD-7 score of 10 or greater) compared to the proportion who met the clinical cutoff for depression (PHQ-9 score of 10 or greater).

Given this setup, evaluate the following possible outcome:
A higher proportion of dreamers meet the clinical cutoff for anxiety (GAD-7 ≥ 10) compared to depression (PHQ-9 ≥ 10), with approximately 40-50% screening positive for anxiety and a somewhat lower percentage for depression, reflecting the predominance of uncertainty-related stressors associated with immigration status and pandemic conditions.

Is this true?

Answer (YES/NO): NO